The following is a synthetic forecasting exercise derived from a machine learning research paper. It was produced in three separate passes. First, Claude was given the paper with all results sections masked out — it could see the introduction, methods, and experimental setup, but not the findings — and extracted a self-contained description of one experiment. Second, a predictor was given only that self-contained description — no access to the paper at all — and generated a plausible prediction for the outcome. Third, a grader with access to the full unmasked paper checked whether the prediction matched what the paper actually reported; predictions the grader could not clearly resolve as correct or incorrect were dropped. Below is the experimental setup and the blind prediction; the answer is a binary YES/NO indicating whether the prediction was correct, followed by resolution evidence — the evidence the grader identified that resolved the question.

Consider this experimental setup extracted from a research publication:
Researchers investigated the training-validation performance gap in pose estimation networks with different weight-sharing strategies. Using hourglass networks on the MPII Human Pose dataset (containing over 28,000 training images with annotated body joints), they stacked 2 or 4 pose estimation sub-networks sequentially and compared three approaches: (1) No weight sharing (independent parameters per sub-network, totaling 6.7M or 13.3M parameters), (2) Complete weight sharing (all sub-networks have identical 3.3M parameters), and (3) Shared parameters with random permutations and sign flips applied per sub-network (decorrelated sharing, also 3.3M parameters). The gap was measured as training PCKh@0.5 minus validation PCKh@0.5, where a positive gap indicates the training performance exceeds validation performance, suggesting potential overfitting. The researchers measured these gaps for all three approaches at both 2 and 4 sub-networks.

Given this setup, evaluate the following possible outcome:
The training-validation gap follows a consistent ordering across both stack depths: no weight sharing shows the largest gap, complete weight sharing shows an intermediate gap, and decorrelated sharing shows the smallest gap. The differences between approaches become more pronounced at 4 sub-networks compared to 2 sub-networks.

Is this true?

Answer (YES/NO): YES